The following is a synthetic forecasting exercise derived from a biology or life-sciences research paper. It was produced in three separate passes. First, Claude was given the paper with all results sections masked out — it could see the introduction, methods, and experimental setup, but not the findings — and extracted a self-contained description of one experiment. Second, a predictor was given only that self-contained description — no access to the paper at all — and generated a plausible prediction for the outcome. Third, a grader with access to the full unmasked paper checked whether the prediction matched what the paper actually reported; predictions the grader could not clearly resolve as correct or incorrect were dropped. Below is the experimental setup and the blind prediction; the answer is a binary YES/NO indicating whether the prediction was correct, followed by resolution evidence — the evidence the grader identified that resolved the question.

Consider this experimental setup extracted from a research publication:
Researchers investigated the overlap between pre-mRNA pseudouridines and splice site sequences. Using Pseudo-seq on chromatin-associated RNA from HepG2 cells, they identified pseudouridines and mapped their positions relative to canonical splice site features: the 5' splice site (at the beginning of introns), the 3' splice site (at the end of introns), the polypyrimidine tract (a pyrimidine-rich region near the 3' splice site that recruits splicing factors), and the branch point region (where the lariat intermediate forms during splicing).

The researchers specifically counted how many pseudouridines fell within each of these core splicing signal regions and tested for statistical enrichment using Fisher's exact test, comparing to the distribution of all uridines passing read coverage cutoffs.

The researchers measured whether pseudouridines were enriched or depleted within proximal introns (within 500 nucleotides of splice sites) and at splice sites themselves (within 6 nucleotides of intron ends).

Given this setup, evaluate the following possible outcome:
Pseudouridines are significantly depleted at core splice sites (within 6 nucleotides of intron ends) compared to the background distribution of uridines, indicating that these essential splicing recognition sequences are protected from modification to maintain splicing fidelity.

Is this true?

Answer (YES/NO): NO